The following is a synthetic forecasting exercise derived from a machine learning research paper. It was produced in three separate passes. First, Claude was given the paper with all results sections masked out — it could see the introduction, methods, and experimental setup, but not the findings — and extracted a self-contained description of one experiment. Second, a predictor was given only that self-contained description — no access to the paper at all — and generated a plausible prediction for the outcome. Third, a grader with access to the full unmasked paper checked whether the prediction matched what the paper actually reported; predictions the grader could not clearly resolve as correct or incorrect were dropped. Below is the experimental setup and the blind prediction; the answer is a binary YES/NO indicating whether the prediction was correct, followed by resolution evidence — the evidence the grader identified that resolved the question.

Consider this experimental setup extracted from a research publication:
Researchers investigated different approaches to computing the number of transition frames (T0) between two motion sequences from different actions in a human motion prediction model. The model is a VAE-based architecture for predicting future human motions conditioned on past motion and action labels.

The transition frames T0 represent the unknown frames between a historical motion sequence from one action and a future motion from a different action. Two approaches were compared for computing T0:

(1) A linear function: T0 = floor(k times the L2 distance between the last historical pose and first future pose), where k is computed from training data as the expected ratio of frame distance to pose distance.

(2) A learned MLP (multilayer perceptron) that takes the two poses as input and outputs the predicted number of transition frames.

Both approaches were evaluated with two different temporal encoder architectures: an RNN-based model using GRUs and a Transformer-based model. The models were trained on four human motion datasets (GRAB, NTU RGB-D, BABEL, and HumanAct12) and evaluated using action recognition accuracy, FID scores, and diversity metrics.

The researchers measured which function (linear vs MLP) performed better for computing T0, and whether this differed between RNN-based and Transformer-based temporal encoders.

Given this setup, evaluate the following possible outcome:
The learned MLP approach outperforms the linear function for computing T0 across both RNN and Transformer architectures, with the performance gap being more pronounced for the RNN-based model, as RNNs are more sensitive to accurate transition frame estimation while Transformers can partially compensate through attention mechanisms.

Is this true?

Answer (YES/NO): NO